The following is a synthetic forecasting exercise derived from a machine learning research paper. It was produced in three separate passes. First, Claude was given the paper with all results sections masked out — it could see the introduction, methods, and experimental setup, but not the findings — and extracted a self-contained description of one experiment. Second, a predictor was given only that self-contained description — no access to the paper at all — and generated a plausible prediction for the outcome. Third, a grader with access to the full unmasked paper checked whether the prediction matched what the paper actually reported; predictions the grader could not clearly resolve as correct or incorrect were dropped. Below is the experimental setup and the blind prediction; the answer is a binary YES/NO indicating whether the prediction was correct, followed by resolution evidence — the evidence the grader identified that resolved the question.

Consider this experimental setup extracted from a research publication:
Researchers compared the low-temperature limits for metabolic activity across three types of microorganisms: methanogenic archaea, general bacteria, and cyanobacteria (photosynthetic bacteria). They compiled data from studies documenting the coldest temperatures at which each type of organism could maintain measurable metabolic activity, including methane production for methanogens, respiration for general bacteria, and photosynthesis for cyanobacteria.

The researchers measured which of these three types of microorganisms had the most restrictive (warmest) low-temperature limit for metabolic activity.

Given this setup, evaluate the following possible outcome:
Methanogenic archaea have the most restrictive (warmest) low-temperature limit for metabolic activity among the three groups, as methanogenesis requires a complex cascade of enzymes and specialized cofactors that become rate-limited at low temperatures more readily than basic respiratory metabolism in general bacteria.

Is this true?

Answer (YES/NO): NO